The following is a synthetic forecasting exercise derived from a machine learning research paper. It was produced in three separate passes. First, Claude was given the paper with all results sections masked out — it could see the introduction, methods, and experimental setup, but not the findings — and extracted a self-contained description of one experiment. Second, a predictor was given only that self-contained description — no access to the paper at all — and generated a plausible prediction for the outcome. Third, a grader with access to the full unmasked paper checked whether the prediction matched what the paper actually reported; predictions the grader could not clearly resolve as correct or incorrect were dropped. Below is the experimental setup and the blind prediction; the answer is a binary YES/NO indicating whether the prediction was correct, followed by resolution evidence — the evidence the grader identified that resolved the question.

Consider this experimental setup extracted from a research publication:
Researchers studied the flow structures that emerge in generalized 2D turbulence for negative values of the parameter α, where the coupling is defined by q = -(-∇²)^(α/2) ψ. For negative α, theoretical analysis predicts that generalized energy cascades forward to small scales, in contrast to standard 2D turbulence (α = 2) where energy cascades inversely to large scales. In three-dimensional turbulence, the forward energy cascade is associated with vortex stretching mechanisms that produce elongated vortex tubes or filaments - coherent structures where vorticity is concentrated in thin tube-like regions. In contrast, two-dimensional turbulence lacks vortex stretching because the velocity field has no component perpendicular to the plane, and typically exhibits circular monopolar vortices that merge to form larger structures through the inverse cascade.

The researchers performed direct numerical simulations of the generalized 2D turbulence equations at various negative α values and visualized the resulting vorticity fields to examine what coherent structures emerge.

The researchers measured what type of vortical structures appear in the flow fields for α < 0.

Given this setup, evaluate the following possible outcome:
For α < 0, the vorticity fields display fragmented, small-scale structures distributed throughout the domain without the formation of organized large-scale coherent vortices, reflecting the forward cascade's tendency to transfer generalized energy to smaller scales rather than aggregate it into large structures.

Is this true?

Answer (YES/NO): NO